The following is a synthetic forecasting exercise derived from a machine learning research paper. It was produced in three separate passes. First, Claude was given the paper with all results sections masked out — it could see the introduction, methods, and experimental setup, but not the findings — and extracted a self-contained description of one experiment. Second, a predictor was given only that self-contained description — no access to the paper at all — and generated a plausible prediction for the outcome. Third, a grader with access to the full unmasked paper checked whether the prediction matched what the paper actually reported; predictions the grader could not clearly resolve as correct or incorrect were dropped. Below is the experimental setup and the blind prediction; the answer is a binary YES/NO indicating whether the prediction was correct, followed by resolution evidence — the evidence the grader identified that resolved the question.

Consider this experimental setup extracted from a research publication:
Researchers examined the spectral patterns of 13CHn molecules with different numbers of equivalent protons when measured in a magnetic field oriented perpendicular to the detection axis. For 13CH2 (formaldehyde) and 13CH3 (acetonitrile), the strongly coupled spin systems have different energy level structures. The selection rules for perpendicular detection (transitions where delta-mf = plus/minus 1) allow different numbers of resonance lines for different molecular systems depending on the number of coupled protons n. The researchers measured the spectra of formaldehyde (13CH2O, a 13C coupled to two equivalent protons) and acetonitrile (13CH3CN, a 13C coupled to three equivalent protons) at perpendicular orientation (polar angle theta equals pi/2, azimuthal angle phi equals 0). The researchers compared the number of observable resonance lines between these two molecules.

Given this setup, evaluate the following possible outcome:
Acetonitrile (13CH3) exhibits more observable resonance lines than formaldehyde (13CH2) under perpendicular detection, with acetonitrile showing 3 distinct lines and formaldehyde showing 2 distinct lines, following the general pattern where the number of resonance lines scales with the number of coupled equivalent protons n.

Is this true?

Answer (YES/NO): NO